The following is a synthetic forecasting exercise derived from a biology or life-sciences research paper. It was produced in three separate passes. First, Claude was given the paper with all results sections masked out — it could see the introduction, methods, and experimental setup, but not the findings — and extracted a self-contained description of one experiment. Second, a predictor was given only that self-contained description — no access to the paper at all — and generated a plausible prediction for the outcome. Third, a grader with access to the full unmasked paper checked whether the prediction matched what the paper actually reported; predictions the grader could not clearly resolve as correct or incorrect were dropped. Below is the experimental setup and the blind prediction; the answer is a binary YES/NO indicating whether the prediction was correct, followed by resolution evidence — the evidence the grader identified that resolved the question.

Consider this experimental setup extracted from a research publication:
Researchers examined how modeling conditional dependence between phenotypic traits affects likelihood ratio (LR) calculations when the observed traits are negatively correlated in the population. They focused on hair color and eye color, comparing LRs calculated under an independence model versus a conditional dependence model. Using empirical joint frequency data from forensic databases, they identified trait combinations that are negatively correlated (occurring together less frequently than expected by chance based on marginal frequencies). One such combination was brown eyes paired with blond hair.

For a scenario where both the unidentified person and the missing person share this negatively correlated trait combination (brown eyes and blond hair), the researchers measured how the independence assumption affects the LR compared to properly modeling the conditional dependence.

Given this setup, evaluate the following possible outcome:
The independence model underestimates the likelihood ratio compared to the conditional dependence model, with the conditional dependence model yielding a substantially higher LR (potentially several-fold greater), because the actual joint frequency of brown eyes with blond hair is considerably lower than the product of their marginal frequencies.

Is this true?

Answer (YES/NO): NO